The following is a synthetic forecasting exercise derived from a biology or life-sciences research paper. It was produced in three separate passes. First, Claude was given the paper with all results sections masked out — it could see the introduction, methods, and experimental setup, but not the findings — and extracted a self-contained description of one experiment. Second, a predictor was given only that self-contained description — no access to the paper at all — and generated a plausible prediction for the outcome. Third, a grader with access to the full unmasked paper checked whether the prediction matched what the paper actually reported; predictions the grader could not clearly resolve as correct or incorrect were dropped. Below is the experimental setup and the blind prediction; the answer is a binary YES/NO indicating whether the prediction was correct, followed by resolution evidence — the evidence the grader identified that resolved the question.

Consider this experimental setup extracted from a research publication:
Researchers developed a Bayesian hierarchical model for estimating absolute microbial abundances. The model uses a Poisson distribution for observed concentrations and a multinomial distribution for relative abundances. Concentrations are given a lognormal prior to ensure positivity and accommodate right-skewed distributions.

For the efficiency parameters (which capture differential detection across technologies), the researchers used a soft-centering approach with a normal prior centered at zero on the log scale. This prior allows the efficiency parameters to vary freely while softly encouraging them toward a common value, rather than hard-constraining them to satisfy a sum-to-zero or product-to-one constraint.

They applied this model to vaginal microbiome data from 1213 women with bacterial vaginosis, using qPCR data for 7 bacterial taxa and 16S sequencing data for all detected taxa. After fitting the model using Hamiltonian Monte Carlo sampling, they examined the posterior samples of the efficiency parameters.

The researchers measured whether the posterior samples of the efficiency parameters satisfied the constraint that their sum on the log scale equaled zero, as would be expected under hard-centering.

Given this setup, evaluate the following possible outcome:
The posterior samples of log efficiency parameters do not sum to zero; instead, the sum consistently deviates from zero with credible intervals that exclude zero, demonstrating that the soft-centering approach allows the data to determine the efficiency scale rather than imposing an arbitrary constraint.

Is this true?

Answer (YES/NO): NO